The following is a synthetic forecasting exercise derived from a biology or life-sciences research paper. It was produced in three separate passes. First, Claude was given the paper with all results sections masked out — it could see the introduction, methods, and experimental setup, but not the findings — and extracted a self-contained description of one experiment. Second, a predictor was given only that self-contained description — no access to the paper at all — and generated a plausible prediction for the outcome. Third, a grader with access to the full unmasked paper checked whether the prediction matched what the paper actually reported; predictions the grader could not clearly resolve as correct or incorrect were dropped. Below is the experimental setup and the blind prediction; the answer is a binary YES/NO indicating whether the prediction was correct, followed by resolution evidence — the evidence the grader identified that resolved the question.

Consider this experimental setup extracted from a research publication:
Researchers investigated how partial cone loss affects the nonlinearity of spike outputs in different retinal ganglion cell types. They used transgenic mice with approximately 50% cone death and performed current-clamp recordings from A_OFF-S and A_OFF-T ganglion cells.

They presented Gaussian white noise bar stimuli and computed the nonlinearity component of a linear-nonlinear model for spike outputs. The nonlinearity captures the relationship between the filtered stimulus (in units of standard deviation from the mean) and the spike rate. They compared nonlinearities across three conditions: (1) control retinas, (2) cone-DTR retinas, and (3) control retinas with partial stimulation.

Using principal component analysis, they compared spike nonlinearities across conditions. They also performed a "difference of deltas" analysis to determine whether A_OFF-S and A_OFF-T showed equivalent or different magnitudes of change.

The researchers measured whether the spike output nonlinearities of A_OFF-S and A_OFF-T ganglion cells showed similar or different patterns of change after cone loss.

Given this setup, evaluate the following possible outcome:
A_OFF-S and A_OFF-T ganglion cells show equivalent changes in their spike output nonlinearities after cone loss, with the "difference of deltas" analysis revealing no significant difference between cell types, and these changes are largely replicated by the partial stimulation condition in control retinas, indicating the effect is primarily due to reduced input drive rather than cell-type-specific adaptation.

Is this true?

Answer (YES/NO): NO